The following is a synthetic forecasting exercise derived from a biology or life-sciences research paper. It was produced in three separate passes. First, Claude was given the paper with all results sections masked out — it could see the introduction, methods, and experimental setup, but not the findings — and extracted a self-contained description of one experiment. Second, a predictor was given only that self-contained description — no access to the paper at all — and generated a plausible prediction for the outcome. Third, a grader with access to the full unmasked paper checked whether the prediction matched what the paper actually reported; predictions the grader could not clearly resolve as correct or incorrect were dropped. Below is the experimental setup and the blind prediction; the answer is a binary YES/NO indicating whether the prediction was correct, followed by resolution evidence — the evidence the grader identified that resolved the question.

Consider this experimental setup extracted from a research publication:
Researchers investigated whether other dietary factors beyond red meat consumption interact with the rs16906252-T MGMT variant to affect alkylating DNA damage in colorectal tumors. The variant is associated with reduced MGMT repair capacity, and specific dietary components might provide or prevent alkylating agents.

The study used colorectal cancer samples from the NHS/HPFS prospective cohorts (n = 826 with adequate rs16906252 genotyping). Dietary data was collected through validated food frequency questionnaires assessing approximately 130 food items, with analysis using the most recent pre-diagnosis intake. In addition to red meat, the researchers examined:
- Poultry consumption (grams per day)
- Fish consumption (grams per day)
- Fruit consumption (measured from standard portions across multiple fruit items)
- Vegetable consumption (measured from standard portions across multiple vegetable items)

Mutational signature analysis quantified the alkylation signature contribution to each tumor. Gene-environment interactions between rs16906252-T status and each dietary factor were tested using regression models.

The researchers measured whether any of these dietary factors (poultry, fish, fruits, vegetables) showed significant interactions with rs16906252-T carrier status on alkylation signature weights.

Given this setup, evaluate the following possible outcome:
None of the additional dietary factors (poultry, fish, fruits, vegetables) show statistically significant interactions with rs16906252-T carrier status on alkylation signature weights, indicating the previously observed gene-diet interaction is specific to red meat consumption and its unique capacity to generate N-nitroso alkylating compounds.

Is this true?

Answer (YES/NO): YES